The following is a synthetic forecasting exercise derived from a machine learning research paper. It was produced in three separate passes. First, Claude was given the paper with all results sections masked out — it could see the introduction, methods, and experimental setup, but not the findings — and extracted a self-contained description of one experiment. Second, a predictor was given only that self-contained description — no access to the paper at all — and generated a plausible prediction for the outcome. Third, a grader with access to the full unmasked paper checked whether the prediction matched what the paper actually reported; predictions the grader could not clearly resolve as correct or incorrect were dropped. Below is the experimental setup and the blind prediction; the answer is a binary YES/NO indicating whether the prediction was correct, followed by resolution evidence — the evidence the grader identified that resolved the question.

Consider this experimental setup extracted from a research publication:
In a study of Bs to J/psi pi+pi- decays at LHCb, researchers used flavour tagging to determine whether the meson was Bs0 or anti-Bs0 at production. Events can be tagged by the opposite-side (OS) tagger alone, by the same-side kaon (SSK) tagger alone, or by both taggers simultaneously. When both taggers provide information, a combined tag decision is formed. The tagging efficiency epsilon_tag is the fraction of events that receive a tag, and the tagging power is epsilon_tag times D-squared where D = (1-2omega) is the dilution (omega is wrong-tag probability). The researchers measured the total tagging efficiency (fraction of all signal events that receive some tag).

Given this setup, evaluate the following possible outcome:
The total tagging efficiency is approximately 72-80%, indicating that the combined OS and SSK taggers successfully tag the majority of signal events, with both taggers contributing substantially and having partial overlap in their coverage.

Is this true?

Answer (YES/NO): YES